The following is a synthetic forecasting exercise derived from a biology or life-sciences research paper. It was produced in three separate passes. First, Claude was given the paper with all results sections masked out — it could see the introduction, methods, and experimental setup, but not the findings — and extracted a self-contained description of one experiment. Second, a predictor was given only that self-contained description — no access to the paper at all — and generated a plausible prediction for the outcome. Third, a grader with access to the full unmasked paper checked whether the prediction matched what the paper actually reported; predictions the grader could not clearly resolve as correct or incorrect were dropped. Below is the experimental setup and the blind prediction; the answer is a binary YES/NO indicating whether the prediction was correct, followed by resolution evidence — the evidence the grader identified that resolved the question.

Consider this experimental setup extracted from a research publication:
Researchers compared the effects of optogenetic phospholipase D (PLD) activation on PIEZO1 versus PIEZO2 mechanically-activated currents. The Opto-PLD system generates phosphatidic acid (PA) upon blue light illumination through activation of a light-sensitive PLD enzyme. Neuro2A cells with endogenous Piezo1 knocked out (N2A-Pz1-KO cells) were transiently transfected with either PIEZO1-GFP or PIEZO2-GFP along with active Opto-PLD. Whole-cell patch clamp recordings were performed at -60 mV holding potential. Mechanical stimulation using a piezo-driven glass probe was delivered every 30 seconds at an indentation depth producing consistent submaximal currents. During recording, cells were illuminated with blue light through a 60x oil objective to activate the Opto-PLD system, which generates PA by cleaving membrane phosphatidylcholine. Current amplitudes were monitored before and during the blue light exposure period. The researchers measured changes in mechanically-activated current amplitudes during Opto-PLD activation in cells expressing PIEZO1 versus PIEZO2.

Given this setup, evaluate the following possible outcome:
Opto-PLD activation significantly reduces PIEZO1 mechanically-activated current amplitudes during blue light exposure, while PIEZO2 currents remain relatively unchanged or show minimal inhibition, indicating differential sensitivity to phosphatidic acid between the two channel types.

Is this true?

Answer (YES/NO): NO